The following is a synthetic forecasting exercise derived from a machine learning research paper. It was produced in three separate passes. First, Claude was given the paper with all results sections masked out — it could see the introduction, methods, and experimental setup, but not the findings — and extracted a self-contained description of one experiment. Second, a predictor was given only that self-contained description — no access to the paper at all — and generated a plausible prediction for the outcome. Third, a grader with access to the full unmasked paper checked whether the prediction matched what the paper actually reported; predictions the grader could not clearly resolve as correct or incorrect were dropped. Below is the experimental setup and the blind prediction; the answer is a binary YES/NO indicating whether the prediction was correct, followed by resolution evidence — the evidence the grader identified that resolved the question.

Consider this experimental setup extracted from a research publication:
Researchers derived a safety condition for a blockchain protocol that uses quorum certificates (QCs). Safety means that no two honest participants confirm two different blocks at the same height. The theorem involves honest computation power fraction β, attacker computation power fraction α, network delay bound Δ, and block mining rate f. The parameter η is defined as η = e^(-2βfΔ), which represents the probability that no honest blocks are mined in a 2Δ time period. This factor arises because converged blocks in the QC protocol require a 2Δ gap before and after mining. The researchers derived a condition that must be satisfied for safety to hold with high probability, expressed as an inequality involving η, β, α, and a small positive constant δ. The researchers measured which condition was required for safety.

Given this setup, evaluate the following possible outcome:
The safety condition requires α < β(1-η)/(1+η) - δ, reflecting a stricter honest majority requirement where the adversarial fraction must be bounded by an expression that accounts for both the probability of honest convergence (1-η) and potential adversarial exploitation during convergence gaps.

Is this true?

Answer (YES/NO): NO